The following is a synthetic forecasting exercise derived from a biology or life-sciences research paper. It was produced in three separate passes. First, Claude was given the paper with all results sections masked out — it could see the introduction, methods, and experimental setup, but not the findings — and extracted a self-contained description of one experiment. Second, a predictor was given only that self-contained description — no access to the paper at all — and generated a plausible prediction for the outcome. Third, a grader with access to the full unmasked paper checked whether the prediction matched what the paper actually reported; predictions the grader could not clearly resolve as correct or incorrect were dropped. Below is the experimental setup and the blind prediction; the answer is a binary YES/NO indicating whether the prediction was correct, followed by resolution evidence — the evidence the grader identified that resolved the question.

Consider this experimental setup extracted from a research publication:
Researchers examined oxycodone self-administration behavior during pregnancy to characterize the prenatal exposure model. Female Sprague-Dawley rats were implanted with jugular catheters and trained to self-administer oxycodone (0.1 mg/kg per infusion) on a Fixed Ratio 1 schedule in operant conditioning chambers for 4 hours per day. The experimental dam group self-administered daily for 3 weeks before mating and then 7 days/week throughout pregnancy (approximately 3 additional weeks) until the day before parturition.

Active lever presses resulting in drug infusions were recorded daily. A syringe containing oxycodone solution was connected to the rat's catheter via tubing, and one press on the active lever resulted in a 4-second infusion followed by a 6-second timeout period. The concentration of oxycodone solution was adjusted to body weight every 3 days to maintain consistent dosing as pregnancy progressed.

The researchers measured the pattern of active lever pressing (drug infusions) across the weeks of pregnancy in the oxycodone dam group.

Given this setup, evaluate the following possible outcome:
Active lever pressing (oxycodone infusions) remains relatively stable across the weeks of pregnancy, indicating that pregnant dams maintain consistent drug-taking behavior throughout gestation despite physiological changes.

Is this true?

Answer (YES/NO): NO